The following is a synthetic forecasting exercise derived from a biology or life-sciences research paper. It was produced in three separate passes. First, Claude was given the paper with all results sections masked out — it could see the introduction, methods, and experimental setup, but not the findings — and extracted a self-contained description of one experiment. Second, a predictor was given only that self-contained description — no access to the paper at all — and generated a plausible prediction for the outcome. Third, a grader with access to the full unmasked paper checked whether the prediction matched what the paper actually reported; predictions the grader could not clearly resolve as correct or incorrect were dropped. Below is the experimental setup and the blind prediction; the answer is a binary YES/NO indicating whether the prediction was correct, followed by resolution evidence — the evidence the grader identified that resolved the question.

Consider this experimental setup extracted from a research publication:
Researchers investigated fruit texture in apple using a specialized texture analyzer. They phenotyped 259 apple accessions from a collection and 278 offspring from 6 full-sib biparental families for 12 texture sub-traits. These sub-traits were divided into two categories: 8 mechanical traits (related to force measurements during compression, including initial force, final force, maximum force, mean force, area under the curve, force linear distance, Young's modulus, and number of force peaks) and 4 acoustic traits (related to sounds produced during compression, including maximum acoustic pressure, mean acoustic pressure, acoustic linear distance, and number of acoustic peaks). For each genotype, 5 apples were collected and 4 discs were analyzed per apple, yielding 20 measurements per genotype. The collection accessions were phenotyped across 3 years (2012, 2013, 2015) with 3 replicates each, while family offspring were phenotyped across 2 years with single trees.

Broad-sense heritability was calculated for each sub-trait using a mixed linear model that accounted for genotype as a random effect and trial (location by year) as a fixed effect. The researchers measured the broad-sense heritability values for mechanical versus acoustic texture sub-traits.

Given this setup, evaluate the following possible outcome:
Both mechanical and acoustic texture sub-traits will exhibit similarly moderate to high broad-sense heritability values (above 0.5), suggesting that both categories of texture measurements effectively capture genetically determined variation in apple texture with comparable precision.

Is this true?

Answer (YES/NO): YES